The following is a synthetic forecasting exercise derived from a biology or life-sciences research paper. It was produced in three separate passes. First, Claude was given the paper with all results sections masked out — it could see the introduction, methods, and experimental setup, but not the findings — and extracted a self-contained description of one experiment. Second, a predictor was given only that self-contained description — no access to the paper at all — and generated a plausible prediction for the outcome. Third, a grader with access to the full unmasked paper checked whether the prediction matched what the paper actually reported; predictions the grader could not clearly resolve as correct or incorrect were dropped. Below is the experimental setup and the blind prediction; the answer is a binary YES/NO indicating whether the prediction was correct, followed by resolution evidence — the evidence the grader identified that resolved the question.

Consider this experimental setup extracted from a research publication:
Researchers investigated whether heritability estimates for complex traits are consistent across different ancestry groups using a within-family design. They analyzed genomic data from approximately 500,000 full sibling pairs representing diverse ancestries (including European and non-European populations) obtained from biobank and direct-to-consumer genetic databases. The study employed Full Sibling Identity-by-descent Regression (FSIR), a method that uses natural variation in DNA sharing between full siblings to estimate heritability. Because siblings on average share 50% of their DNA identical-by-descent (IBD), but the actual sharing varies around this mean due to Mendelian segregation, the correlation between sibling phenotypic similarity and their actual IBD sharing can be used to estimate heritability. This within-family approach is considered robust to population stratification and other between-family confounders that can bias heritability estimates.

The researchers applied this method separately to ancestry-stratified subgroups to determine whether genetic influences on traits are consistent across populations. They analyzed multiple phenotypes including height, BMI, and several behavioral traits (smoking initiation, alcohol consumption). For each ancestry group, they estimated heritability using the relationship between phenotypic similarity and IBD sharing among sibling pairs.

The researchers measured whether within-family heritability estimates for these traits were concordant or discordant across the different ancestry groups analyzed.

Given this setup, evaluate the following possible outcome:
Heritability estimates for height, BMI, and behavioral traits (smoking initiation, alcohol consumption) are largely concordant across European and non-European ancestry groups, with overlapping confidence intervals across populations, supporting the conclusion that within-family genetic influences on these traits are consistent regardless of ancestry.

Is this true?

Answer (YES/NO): YES